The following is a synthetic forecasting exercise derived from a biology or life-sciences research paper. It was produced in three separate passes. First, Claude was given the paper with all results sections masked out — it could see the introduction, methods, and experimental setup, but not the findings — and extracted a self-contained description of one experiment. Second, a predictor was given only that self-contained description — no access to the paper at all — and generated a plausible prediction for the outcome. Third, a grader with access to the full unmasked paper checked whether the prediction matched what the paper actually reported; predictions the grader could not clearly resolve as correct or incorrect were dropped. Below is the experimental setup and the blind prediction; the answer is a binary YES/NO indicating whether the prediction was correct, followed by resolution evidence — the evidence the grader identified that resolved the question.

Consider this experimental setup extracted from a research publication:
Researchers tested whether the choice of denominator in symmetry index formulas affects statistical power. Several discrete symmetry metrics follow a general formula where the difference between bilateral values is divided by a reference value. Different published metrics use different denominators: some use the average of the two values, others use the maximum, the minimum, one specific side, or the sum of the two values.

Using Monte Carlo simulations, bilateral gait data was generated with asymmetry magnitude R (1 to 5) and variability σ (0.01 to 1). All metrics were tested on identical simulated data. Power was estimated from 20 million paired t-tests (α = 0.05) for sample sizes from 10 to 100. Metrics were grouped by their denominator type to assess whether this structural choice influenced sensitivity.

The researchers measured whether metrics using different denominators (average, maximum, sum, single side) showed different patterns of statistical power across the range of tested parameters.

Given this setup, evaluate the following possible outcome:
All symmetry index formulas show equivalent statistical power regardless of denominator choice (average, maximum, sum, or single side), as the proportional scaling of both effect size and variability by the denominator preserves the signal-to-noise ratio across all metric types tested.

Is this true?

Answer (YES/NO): NO